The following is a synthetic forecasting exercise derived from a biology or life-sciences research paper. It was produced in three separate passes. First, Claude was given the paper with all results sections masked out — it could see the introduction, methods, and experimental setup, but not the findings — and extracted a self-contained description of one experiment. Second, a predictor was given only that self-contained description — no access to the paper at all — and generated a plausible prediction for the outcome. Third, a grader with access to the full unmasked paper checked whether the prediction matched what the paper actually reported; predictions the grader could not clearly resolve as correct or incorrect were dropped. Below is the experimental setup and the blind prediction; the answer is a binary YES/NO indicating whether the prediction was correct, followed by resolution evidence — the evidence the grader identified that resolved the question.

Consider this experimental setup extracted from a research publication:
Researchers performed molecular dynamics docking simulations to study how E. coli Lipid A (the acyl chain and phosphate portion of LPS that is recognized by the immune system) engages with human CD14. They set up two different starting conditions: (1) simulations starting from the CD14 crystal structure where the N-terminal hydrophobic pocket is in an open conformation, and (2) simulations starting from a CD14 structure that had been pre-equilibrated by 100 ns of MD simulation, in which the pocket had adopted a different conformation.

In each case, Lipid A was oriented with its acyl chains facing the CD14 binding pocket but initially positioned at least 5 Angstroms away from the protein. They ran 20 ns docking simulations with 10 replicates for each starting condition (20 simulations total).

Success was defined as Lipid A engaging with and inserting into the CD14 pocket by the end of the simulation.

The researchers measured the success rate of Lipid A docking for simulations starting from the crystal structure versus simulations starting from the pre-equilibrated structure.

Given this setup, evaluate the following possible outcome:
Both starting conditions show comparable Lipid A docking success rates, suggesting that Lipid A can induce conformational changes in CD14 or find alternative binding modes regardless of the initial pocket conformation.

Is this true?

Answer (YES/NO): NO